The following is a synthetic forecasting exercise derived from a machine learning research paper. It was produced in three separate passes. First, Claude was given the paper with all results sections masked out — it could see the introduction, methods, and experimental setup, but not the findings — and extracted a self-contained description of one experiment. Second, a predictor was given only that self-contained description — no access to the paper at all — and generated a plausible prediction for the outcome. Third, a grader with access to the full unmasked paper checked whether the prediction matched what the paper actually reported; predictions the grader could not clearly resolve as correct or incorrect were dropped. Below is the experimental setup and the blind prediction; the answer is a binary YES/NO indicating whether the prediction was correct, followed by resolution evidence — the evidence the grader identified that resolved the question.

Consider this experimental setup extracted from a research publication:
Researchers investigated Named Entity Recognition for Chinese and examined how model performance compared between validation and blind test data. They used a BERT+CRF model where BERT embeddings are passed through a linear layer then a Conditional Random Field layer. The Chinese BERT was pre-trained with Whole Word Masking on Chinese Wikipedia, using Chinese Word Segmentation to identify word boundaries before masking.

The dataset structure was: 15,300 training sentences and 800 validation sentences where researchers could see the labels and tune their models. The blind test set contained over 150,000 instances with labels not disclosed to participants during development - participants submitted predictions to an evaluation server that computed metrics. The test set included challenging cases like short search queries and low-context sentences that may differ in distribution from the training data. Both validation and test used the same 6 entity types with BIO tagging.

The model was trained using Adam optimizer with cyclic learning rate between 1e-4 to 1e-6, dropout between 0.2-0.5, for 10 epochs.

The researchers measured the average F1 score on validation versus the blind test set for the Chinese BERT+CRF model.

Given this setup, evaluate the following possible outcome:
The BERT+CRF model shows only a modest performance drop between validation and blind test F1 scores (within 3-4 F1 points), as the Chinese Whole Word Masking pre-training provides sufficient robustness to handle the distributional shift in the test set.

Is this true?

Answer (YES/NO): NO